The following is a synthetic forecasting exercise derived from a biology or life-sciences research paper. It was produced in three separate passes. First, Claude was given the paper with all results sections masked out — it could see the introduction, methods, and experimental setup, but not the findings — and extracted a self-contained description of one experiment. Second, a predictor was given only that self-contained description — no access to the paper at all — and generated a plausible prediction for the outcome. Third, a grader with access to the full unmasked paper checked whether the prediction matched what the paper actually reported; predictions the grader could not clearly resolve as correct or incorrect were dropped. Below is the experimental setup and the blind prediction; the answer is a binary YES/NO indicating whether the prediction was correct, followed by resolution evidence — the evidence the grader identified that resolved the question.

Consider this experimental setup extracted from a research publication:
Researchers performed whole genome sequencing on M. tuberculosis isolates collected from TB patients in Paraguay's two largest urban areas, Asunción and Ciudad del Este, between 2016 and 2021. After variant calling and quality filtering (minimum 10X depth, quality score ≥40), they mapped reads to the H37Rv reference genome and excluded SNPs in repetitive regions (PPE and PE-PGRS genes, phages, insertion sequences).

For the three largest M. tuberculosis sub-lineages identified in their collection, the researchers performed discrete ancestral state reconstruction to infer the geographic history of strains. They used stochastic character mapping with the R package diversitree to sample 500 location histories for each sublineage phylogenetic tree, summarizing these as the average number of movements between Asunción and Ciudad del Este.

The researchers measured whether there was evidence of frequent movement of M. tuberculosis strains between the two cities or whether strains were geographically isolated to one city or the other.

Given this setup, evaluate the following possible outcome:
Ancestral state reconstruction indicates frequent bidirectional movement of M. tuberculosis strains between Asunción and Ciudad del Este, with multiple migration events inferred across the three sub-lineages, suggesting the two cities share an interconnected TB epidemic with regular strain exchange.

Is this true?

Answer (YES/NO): YES